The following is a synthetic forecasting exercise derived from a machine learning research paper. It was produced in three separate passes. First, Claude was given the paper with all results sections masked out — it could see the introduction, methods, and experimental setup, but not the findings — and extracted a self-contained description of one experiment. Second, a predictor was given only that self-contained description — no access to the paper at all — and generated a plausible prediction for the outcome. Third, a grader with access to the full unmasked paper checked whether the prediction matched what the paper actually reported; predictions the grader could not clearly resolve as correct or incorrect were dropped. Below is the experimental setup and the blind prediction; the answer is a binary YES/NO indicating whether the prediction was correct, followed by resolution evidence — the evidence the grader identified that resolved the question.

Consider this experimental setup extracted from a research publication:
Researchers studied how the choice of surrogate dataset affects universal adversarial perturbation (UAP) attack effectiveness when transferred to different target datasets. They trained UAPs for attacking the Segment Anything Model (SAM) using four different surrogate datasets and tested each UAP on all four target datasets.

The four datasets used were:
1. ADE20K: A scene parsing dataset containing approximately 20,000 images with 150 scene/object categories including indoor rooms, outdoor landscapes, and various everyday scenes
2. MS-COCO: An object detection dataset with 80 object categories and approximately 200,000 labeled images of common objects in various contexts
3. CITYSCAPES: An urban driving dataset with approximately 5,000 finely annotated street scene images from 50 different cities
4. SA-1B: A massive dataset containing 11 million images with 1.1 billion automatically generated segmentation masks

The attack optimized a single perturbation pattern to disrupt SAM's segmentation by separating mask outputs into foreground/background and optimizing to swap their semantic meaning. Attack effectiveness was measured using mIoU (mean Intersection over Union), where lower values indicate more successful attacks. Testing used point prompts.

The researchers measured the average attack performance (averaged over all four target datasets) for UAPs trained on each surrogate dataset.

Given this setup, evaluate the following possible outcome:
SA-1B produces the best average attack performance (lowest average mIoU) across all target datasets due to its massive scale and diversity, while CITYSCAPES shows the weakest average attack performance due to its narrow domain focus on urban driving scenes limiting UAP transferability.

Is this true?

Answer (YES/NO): YES